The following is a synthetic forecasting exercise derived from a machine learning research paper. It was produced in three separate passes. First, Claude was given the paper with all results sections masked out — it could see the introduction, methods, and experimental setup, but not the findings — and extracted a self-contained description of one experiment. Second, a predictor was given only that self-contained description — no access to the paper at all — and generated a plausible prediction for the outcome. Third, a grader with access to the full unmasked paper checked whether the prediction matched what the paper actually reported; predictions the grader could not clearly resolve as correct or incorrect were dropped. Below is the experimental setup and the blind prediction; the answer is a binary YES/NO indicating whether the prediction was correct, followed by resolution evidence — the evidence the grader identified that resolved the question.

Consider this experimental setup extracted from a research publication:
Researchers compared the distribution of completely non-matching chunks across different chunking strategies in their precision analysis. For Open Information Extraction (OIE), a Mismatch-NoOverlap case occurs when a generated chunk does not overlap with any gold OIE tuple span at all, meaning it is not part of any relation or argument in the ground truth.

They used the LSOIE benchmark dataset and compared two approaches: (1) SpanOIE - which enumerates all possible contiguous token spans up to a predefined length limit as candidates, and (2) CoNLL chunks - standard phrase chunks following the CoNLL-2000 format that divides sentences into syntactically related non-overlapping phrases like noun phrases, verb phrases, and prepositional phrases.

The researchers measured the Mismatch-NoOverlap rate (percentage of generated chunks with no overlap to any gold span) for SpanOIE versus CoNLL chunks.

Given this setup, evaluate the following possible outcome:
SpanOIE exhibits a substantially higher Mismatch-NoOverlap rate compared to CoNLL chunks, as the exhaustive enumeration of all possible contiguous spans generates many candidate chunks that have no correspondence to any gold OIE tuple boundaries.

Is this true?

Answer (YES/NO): YES